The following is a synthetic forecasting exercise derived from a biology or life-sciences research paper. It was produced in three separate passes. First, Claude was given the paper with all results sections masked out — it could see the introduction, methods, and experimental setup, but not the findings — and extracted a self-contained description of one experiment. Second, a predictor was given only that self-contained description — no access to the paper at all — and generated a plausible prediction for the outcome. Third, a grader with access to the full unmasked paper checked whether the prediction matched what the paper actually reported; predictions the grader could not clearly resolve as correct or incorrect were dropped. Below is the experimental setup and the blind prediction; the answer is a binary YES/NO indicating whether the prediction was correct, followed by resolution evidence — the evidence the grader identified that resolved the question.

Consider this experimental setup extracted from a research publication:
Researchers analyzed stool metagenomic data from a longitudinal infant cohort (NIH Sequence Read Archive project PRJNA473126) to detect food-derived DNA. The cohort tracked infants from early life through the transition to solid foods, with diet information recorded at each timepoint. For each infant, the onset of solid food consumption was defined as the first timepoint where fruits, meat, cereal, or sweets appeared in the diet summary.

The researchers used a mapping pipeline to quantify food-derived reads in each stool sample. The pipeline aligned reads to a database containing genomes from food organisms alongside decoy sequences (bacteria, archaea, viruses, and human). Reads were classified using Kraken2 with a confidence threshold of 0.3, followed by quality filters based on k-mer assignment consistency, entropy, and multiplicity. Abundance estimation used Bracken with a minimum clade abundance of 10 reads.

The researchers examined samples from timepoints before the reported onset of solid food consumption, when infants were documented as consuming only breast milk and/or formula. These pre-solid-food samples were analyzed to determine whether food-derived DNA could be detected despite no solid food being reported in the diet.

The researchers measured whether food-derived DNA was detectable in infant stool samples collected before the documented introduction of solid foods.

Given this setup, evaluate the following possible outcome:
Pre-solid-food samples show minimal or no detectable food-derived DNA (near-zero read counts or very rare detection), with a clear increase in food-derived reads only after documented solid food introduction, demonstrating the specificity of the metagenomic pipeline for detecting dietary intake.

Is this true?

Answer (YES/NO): NO